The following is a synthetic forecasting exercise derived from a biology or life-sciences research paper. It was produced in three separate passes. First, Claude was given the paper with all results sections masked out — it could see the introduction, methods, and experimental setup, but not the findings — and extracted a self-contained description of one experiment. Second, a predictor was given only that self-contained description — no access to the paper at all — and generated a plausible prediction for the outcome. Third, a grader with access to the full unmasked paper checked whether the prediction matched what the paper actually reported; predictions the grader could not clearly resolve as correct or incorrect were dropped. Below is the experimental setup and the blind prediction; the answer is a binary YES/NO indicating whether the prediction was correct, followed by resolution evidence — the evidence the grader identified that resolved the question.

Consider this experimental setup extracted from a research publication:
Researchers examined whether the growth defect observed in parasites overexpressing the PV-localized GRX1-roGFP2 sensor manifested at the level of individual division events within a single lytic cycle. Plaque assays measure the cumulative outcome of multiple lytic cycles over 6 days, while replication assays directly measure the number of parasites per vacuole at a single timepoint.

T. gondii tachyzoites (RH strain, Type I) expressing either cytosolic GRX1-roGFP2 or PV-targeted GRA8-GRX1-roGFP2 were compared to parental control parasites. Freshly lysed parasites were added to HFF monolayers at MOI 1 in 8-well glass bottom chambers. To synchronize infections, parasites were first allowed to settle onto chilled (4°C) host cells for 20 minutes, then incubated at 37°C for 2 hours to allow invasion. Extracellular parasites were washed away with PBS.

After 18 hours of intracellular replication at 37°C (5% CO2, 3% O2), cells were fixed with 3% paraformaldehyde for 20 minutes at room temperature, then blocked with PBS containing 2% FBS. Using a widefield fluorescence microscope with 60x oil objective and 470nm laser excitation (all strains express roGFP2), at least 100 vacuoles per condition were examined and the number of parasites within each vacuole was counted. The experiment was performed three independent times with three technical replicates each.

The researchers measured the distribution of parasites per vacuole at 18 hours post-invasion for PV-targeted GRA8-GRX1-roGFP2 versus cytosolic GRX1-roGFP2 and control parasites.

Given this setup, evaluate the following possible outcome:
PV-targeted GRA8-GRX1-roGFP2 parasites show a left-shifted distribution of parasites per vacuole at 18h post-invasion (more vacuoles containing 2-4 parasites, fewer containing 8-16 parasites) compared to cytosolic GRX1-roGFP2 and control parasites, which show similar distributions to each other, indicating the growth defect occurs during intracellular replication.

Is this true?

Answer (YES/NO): NO